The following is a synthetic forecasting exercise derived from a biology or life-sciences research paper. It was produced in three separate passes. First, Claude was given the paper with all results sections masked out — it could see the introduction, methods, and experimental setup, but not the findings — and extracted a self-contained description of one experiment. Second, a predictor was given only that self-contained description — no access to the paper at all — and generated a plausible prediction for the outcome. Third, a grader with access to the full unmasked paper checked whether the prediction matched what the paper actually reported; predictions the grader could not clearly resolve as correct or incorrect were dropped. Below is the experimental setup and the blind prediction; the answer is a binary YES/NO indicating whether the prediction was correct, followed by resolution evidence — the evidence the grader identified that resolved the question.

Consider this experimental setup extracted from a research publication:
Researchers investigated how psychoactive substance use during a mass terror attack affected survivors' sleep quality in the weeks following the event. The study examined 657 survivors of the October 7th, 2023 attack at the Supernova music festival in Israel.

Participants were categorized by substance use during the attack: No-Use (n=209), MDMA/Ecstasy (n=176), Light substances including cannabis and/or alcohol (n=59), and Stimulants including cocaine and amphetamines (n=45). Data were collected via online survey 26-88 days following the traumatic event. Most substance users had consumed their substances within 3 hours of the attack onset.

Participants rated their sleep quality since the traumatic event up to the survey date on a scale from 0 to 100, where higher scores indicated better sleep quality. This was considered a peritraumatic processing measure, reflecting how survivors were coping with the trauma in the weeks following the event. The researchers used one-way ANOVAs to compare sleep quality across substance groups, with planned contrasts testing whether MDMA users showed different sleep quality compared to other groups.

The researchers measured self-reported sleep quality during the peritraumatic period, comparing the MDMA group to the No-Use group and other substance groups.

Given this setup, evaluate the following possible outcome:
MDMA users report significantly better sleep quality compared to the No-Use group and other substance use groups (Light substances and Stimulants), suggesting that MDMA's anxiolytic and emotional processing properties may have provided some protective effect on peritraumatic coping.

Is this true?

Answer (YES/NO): YES